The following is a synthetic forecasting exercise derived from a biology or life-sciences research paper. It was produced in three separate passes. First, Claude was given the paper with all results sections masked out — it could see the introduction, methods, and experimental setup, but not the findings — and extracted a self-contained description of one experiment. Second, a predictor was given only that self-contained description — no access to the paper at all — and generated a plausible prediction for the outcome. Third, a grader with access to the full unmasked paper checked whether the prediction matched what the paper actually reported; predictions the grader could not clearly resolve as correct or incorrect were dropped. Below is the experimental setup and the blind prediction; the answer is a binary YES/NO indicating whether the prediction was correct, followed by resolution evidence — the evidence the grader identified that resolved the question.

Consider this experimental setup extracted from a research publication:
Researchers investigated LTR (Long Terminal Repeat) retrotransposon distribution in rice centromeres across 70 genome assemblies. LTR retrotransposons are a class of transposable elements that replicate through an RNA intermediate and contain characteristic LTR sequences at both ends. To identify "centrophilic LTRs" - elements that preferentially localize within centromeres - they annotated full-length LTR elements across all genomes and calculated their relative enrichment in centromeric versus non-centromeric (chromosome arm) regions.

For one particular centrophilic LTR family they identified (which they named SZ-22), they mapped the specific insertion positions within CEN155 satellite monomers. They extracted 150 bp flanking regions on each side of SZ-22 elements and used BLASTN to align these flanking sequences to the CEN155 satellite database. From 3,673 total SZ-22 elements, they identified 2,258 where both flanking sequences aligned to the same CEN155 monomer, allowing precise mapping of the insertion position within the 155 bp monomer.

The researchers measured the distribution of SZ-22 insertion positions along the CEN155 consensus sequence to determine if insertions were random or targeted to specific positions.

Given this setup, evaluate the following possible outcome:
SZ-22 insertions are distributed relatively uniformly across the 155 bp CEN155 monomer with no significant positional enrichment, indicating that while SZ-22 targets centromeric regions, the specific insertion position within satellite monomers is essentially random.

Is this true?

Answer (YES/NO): NO